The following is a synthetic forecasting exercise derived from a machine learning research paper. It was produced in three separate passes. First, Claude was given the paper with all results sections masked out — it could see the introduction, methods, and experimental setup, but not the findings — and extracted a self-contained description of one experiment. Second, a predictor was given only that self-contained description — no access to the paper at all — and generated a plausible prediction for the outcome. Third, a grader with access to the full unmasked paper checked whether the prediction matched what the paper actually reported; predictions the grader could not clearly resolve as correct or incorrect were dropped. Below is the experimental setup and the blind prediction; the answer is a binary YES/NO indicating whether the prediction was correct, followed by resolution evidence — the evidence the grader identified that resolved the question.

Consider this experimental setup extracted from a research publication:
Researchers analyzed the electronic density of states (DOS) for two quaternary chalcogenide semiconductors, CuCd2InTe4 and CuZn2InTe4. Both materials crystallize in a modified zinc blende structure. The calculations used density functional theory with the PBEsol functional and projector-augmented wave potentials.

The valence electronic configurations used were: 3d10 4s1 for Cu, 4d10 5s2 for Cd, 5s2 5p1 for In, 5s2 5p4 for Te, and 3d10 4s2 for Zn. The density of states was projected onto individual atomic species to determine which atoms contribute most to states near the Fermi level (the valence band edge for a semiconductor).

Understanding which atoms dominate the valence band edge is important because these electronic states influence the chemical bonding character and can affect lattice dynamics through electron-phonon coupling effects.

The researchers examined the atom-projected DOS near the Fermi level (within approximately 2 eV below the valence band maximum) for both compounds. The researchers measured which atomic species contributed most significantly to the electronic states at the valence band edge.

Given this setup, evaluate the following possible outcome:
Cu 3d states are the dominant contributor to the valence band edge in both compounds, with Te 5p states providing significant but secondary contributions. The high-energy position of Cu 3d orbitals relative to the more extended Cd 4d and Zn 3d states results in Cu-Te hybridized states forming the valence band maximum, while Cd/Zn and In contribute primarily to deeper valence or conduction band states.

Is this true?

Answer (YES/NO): NO